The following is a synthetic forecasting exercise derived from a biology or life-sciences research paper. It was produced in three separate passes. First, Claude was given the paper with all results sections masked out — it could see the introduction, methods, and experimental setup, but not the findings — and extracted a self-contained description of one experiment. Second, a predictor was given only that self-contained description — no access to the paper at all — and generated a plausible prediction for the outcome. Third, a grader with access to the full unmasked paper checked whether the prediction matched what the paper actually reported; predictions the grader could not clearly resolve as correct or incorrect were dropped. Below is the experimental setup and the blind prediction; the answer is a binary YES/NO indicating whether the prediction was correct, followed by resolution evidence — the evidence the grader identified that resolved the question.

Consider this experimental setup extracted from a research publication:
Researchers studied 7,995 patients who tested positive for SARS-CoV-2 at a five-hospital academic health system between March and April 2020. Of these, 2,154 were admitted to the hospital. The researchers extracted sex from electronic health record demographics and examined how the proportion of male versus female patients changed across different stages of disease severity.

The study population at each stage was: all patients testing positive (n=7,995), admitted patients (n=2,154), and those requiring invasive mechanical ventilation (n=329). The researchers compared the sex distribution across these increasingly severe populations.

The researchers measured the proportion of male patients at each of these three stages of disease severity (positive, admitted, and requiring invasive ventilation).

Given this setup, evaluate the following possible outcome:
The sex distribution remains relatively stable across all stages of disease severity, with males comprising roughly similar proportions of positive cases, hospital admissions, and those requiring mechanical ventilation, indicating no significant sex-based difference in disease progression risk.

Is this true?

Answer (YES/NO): NO